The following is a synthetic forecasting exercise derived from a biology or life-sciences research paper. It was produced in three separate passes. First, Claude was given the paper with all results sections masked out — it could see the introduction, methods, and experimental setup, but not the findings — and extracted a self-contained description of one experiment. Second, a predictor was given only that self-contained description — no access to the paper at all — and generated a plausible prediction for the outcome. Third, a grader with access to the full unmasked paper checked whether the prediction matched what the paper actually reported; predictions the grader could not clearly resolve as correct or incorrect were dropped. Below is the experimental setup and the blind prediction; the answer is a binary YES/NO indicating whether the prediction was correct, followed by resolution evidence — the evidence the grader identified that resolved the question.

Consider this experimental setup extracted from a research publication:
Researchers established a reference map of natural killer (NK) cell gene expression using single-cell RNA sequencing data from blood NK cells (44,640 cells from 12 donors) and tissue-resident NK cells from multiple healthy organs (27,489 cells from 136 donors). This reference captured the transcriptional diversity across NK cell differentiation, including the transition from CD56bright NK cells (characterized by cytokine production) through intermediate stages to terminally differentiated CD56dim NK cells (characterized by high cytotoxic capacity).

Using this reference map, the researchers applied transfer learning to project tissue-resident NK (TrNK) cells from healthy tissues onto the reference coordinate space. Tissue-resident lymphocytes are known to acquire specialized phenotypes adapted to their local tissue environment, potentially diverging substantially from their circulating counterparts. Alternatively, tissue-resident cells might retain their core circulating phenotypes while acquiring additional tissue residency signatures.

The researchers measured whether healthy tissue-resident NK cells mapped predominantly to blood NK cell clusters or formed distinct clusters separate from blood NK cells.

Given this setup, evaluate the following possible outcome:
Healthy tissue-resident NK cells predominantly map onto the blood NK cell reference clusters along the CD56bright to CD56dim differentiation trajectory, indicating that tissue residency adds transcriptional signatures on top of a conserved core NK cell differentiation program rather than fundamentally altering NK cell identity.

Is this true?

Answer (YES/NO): YES